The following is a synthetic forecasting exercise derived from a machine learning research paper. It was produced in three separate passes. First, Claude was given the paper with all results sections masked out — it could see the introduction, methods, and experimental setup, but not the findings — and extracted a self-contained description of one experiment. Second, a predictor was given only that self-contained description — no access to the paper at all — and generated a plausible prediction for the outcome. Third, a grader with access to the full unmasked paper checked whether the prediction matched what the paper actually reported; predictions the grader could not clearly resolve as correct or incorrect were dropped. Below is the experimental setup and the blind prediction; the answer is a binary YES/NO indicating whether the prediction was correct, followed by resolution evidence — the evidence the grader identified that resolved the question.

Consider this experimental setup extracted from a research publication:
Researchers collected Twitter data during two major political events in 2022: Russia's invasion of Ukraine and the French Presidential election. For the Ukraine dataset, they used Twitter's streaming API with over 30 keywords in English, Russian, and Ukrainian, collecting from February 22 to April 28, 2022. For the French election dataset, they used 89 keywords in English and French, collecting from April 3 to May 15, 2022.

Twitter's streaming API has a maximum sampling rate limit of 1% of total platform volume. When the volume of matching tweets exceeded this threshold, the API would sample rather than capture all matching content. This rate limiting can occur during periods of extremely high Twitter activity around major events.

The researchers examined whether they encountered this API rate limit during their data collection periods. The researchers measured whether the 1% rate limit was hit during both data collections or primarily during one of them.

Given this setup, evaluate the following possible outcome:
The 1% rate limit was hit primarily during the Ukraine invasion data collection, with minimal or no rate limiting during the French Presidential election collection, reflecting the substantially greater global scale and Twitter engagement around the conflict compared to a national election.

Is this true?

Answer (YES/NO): YES